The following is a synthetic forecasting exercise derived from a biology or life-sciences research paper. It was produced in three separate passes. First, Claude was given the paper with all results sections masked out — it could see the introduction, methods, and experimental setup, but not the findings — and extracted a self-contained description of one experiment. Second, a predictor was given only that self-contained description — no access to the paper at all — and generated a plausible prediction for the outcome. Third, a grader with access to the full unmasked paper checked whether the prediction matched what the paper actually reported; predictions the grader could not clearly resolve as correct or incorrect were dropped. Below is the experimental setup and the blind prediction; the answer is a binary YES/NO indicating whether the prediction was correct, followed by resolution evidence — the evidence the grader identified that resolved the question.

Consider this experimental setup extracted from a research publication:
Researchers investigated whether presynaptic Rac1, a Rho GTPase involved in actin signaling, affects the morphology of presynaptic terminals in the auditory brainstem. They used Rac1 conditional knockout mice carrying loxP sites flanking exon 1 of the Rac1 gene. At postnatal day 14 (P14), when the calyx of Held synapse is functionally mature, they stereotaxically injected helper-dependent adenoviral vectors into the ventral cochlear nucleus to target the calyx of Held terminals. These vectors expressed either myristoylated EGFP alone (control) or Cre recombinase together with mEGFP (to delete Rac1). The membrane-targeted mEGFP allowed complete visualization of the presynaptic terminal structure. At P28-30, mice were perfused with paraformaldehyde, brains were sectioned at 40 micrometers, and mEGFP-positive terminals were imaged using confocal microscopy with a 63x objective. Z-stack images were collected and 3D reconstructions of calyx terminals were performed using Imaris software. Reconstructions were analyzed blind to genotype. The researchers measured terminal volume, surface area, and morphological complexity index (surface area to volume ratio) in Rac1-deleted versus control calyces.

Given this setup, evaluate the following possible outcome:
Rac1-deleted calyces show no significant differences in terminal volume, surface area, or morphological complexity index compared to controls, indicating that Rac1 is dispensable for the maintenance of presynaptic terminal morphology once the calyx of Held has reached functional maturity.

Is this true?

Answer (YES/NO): YES